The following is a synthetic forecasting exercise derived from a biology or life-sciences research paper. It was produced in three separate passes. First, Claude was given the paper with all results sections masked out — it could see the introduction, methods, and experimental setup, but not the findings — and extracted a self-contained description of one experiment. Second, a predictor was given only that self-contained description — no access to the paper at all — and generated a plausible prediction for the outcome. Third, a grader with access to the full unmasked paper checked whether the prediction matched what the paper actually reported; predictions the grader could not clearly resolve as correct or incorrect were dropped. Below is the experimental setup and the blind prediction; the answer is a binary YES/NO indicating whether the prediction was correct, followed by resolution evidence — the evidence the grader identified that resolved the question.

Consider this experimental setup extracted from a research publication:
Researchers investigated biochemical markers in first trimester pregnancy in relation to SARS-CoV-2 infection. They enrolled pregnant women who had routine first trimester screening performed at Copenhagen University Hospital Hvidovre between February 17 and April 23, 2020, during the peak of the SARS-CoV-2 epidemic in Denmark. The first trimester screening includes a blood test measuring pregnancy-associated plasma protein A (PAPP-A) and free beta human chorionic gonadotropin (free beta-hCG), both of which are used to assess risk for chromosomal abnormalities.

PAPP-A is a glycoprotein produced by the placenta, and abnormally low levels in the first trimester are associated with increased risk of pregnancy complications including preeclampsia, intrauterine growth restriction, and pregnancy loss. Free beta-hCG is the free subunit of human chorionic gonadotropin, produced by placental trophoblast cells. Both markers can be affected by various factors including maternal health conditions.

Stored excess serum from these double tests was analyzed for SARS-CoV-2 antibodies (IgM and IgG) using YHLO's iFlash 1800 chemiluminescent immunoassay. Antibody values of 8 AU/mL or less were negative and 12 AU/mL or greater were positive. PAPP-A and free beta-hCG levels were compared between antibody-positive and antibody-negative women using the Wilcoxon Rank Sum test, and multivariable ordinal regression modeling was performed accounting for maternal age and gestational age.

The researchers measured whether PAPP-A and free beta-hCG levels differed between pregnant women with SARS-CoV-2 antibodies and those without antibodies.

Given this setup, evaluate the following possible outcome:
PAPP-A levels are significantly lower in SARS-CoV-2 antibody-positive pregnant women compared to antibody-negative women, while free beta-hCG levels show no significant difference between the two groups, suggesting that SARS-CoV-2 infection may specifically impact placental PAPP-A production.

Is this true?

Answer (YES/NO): NO